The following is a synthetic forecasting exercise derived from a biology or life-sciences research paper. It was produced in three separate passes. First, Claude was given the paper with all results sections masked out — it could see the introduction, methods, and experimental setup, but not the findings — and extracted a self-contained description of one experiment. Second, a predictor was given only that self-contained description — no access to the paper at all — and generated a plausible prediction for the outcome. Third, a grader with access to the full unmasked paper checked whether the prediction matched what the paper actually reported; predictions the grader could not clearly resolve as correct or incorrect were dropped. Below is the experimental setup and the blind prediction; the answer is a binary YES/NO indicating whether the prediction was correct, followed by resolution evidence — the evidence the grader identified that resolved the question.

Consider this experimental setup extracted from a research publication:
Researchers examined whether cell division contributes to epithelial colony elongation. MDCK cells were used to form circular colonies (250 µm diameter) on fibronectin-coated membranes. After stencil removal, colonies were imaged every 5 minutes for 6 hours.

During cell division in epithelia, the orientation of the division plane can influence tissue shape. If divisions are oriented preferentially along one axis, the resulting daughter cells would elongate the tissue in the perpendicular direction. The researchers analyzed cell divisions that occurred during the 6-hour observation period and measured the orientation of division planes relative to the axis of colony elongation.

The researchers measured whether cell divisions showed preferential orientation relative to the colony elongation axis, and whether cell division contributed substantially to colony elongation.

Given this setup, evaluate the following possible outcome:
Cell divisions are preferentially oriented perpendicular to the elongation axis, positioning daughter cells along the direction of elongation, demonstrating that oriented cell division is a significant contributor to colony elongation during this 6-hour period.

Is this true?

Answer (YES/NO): NO